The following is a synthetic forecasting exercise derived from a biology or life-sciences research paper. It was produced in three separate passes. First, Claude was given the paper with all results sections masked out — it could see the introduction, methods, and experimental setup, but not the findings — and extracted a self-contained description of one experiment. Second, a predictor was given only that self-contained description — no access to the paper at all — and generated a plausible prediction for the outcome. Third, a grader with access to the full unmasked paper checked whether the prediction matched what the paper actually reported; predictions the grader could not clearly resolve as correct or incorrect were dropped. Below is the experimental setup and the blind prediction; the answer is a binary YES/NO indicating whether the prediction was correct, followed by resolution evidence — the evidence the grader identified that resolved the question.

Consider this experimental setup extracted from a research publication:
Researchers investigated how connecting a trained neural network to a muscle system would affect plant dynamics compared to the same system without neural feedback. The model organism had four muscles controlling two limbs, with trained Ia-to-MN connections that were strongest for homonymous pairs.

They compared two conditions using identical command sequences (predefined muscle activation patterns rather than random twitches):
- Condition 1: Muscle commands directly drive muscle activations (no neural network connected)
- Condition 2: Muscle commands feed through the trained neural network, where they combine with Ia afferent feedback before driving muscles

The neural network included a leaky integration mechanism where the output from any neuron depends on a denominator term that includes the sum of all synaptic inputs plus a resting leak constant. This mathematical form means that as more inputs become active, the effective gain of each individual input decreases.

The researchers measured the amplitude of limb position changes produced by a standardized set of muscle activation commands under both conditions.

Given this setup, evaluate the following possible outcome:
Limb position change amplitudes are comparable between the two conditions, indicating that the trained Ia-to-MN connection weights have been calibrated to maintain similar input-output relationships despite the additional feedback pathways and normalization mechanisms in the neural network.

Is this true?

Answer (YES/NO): NO